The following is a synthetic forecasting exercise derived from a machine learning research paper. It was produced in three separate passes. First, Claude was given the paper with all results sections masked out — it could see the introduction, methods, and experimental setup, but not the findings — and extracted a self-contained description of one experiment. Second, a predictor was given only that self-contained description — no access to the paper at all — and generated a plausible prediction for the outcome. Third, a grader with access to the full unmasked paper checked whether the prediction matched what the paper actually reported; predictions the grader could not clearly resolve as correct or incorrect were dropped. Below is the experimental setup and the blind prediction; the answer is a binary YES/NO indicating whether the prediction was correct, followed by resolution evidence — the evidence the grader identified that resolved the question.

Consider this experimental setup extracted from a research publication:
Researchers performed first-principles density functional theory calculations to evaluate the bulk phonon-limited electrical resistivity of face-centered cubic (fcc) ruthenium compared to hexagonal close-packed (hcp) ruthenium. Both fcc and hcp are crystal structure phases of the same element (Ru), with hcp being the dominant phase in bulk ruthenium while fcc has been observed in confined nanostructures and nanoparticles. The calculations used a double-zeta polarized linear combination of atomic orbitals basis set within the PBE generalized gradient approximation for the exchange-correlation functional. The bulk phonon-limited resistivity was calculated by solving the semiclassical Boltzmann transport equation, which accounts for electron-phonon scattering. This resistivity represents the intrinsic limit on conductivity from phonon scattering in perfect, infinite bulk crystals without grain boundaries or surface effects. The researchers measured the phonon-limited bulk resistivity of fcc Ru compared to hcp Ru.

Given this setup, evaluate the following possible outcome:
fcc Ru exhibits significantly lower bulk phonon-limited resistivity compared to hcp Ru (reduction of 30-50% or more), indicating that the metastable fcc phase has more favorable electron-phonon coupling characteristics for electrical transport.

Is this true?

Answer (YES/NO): YES